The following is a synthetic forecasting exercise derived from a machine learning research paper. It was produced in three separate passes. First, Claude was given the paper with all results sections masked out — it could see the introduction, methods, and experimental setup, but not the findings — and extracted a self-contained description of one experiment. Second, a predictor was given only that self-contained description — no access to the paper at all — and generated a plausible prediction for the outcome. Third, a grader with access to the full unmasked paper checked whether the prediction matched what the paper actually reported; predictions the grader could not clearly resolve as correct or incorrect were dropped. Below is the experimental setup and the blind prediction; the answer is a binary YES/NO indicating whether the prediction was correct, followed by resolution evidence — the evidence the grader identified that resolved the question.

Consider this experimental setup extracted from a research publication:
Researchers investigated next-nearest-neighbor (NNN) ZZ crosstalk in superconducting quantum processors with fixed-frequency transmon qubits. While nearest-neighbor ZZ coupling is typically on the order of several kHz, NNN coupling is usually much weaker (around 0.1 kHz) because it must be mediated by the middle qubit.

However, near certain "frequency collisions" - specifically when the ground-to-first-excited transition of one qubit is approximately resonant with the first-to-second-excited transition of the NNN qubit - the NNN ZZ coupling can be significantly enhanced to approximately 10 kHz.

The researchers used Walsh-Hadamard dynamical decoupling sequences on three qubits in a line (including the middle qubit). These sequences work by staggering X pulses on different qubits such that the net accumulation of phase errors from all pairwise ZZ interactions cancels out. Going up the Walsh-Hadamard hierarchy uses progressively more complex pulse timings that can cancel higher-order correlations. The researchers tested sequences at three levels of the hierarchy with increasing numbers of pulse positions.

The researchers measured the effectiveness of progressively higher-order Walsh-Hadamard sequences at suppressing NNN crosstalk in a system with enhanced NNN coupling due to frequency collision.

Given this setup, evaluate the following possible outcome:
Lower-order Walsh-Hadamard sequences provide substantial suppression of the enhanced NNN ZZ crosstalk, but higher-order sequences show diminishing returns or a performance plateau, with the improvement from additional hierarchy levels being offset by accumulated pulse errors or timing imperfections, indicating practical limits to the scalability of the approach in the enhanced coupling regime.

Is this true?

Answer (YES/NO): NO